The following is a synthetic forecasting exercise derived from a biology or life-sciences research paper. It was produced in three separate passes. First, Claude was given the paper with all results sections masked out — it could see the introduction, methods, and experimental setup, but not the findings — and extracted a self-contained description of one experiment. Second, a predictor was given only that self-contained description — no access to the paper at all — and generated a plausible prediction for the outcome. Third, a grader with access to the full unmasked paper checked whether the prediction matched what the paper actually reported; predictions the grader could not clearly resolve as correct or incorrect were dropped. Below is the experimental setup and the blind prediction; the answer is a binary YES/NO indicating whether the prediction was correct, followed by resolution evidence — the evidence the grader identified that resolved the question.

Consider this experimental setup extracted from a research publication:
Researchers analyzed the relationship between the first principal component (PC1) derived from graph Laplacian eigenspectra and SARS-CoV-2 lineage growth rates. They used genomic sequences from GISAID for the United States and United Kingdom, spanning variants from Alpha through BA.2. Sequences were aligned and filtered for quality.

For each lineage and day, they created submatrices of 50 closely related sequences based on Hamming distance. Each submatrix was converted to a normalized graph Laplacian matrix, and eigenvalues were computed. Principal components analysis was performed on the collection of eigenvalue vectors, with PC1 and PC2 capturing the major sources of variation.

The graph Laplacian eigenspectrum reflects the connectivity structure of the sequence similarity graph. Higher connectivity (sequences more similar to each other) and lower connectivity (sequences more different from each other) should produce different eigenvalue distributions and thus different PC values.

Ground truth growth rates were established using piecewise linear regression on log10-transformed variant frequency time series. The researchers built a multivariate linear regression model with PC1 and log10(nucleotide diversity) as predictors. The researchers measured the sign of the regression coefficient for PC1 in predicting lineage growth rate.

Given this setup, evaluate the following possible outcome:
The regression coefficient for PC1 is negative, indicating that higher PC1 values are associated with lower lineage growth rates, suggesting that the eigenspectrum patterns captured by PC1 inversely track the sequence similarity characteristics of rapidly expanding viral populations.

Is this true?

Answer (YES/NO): NO